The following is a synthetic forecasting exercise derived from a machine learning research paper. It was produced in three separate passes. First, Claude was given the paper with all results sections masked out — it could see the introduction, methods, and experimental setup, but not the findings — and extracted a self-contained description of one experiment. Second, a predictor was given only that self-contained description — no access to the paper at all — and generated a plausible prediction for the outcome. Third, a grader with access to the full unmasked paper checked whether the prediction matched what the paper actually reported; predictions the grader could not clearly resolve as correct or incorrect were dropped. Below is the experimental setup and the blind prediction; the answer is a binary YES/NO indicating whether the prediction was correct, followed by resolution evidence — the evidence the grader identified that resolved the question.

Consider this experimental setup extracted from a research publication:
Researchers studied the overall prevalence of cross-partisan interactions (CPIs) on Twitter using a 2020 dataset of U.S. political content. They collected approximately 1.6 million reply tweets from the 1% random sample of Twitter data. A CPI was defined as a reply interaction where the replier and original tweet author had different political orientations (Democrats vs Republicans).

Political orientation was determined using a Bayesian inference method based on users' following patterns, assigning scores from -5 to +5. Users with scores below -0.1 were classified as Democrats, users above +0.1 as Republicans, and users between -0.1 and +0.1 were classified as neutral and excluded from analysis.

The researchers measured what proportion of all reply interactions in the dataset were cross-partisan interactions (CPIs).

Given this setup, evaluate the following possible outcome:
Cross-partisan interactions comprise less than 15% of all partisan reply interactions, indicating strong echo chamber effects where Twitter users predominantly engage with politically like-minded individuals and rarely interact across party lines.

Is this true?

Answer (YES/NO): NO